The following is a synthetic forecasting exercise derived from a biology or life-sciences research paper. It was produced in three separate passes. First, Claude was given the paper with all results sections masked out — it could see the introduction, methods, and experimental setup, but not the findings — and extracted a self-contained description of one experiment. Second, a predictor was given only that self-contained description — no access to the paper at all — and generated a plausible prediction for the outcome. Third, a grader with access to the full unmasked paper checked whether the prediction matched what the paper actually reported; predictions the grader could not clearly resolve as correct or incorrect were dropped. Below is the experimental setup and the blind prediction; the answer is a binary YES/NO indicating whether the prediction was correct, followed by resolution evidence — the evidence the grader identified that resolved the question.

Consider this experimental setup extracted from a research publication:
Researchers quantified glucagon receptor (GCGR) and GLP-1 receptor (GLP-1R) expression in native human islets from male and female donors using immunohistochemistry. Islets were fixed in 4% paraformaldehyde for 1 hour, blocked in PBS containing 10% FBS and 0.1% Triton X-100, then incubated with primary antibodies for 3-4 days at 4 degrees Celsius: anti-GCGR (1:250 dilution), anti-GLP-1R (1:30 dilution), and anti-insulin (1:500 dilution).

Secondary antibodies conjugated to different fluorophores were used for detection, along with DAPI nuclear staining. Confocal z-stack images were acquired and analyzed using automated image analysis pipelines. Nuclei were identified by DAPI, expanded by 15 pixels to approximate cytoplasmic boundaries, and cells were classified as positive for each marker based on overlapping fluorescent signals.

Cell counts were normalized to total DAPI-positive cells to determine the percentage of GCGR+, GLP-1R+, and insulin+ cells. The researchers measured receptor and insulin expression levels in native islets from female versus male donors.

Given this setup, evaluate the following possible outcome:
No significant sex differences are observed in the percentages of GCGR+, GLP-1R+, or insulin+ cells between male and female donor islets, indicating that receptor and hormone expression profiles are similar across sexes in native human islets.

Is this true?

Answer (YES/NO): YES